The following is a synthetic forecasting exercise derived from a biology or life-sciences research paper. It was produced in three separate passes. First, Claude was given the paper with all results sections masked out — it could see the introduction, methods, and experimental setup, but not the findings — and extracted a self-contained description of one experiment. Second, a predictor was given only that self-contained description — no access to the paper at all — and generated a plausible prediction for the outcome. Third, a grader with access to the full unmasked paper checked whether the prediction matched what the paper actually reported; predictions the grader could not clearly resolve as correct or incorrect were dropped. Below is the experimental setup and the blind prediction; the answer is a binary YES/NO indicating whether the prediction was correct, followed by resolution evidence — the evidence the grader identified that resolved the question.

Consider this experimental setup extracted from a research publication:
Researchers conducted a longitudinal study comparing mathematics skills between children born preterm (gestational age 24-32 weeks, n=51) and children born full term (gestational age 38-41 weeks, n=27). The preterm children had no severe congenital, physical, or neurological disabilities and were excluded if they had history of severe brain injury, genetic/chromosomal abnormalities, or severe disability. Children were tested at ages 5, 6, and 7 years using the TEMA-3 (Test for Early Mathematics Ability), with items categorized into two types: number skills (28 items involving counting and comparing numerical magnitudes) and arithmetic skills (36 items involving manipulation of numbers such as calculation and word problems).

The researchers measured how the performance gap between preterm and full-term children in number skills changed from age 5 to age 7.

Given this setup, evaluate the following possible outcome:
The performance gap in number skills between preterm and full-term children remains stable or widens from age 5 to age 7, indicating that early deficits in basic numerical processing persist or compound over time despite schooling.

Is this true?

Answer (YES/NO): NO